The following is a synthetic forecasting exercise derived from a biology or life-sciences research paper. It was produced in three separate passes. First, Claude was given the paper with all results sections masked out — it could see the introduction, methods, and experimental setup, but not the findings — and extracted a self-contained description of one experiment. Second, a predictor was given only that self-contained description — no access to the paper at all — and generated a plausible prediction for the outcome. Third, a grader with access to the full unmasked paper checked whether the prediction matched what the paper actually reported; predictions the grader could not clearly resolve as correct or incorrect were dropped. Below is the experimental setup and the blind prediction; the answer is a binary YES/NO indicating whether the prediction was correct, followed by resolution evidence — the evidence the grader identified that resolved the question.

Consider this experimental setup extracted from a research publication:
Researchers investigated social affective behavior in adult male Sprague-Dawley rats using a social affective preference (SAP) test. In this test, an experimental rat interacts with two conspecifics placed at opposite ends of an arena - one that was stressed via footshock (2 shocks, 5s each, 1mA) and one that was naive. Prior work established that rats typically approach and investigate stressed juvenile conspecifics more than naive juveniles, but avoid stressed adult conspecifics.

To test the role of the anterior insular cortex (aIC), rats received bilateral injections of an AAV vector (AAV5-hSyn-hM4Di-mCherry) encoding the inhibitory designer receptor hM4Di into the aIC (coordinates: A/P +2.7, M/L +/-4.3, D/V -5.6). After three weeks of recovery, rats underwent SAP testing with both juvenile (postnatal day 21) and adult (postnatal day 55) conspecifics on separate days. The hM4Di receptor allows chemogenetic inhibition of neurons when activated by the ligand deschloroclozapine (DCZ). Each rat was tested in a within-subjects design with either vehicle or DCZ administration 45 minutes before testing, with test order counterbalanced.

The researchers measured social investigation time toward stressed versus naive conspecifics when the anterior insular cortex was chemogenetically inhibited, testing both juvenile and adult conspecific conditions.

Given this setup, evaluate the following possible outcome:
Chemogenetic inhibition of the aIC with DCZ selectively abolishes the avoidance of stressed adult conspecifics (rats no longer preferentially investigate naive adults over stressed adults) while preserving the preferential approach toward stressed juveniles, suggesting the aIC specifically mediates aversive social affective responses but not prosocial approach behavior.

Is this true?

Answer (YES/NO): NO